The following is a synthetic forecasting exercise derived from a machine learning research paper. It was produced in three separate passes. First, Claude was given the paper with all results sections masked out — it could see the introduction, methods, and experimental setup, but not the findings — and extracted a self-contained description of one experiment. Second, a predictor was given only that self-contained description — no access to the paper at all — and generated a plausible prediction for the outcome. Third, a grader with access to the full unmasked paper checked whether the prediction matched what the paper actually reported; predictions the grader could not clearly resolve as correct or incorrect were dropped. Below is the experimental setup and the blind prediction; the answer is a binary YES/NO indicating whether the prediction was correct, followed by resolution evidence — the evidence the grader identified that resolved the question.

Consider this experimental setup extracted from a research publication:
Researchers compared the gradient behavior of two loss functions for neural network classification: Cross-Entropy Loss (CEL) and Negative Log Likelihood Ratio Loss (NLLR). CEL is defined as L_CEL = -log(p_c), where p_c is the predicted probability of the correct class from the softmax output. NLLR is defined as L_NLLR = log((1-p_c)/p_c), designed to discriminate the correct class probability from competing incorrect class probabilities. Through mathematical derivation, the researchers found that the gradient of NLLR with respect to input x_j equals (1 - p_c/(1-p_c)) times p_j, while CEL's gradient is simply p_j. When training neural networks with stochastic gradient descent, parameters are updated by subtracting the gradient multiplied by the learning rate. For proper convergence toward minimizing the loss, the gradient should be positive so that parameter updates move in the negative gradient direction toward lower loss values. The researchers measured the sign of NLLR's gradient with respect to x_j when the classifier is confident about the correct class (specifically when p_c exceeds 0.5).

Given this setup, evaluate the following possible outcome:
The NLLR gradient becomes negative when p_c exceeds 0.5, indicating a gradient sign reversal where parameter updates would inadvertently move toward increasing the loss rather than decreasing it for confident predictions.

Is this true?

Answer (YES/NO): YES